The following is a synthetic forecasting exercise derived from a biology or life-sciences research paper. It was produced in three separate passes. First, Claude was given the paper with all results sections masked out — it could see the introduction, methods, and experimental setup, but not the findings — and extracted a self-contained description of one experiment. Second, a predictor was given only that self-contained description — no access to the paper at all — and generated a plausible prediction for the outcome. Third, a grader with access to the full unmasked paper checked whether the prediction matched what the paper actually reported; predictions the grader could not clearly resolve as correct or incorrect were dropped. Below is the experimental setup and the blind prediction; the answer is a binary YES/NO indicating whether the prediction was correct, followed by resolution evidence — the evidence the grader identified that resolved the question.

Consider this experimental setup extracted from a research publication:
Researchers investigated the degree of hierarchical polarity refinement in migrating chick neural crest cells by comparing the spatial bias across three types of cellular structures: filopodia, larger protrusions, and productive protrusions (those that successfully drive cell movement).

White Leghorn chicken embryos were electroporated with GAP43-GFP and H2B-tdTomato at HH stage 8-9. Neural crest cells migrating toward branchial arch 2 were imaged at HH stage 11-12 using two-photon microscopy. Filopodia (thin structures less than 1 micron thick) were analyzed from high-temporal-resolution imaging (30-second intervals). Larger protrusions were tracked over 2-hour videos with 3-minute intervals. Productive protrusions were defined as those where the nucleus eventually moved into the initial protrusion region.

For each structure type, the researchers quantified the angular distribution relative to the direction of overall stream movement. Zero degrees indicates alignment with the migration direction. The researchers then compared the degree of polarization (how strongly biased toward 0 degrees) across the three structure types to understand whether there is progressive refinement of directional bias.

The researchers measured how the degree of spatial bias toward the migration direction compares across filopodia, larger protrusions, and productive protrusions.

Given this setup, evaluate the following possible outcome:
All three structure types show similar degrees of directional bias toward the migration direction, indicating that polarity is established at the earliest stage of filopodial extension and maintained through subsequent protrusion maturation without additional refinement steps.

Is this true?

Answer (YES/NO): NO